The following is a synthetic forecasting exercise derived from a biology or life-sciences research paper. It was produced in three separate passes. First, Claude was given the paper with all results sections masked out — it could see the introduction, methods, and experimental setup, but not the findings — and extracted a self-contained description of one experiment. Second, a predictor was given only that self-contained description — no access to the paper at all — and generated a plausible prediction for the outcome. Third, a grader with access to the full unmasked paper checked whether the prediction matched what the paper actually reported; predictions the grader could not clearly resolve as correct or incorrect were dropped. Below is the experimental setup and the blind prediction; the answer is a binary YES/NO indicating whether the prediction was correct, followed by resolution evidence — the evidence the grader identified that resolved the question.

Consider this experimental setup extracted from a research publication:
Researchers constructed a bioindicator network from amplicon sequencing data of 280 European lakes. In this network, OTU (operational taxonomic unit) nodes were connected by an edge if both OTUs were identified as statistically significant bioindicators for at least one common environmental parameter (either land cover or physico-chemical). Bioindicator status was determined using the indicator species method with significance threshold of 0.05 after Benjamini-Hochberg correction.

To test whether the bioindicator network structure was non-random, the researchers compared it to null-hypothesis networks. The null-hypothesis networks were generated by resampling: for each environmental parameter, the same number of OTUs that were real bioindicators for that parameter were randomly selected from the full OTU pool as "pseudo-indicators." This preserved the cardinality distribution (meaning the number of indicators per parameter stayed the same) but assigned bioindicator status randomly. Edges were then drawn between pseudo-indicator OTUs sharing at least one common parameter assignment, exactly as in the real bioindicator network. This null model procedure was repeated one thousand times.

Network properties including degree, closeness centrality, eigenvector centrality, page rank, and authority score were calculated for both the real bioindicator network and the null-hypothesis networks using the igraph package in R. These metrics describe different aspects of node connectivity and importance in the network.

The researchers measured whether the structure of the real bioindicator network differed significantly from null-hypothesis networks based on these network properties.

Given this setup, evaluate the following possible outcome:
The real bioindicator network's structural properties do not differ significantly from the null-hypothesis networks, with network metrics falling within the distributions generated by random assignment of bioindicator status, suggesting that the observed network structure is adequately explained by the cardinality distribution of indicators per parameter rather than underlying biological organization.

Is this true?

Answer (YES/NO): NO